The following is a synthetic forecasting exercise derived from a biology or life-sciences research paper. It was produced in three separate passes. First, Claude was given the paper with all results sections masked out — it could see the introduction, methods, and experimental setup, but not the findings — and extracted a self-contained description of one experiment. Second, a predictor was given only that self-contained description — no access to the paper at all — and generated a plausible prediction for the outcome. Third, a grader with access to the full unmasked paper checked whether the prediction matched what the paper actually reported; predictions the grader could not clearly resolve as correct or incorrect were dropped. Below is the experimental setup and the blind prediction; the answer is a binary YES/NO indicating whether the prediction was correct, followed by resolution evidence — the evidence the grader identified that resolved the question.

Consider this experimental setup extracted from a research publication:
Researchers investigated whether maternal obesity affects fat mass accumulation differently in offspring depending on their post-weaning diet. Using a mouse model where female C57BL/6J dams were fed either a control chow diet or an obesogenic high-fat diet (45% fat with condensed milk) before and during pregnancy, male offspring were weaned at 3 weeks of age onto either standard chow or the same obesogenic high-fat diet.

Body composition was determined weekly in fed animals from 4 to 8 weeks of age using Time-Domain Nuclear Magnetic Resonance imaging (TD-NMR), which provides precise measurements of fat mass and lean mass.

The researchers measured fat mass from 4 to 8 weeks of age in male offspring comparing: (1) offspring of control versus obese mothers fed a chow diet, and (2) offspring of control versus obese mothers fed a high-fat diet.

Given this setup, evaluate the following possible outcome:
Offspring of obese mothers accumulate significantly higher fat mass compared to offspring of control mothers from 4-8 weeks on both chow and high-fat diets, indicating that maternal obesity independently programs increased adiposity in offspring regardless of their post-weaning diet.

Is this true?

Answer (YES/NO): NO